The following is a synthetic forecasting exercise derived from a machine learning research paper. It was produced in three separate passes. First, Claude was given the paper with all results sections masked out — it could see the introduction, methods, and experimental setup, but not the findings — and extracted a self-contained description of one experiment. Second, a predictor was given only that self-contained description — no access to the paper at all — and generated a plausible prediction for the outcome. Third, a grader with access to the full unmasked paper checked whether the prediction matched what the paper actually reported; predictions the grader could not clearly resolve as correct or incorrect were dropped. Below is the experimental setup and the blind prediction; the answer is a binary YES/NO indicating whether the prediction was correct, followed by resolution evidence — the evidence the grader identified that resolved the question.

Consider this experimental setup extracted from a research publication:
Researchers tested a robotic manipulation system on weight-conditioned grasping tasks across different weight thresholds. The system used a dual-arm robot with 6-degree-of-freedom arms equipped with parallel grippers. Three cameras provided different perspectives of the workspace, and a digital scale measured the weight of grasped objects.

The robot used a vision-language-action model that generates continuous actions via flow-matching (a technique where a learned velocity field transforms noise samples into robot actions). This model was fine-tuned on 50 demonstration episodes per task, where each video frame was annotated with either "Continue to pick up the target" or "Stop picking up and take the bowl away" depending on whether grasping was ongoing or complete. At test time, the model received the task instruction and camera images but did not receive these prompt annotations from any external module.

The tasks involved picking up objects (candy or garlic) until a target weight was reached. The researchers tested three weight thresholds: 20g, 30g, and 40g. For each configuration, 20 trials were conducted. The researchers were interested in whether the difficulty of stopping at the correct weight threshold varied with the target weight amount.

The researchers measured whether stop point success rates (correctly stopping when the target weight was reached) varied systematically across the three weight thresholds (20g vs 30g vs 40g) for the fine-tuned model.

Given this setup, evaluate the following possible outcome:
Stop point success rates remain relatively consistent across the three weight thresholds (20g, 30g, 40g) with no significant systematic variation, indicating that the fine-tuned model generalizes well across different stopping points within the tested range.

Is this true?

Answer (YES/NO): NO